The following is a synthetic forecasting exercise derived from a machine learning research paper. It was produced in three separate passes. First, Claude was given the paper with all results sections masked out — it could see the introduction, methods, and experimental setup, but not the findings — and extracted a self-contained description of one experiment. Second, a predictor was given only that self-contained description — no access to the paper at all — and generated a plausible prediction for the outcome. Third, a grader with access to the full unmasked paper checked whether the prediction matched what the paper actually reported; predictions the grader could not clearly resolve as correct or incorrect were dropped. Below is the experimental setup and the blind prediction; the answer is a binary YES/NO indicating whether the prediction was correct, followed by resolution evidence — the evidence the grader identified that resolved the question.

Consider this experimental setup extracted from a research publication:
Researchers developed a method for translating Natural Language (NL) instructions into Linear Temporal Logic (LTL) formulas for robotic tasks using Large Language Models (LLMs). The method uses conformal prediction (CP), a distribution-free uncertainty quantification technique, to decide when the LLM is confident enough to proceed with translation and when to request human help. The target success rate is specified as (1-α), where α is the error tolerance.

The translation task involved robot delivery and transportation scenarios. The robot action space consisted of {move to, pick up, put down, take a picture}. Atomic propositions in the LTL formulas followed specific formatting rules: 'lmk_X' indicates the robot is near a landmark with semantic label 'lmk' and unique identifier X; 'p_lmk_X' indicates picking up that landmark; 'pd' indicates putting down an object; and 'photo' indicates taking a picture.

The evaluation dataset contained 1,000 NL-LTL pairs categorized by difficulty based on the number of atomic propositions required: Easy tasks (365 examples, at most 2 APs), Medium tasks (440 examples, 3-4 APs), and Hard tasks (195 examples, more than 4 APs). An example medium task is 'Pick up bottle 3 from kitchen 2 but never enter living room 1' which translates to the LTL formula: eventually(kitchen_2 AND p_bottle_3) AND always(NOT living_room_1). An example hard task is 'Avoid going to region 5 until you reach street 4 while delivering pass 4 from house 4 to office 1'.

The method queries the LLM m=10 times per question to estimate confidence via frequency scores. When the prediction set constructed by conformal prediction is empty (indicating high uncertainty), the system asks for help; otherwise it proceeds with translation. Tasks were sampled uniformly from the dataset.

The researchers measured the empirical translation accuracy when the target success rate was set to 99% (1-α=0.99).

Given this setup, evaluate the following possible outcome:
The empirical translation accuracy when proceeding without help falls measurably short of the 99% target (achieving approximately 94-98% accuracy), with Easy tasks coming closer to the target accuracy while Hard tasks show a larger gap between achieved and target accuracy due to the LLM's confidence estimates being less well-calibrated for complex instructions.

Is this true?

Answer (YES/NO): NO